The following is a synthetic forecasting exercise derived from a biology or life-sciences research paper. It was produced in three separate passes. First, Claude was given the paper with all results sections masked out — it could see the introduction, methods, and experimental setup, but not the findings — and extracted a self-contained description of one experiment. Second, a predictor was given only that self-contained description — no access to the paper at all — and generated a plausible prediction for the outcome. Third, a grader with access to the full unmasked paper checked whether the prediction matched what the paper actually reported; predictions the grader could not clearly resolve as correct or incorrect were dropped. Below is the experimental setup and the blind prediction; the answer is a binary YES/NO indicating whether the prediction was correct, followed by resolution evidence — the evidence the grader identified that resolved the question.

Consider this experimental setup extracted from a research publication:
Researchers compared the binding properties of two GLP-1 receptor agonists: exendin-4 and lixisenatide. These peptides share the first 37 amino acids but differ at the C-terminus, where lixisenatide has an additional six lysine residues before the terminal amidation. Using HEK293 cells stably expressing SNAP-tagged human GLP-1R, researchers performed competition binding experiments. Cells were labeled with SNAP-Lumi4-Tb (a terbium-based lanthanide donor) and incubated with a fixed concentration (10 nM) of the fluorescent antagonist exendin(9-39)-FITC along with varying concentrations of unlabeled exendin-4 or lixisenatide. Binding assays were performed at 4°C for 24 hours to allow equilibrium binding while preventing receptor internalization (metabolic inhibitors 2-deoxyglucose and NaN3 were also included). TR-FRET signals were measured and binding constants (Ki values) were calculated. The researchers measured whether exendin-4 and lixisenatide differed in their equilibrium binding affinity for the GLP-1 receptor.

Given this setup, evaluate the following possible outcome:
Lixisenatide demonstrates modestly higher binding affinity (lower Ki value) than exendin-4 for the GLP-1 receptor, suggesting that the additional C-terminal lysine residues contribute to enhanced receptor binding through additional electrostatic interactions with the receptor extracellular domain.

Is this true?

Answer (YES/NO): NO